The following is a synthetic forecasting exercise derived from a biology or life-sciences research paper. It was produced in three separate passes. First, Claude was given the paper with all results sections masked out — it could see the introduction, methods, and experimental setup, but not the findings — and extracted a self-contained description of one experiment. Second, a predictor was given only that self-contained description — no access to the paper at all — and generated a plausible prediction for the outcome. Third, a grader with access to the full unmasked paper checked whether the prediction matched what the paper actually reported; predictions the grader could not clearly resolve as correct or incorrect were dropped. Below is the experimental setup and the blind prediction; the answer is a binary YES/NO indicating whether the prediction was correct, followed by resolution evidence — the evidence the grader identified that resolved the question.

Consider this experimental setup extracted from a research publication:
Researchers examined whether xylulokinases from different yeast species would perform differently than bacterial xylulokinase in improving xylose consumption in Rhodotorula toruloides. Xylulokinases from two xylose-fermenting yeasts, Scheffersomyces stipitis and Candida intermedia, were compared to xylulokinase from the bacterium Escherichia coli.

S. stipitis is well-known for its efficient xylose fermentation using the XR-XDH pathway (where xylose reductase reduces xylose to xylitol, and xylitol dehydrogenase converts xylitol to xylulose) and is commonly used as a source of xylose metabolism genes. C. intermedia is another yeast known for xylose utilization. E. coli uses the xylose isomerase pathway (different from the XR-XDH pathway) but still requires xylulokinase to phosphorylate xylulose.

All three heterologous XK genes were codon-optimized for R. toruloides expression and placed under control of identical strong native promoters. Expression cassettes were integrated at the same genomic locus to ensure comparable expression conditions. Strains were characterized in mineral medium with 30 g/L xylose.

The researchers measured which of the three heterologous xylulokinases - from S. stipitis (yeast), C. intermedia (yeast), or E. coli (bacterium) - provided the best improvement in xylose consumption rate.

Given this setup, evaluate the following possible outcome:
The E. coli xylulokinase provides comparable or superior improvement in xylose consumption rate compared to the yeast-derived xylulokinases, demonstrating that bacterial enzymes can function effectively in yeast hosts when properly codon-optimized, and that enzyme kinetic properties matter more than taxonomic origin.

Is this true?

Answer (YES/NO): YES